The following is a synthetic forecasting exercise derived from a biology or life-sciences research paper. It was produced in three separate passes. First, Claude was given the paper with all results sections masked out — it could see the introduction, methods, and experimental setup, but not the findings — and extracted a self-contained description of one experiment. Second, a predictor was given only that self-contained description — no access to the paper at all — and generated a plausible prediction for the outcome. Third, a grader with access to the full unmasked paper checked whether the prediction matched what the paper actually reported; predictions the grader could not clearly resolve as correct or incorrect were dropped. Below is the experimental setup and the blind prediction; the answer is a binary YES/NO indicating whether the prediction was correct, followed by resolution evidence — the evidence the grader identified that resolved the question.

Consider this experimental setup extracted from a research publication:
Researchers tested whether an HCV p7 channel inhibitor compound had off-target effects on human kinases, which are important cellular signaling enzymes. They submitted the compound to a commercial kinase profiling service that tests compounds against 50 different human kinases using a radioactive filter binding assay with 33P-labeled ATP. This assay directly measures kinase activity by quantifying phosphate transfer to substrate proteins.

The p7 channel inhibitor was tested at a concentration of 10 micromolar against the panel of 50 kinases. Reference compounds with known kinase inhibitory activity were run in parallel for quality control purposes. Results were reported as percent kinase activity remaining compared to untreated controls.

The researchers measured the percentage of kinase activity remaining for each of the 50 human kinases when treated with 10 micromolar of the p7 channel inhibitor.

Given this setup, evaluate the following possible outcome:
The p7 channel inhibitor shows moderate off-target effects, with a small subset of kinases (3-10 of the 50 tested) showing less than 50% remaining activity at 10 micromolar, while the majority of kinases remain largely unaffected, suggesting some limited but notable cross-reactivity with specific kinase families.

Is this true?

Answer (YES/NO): NO